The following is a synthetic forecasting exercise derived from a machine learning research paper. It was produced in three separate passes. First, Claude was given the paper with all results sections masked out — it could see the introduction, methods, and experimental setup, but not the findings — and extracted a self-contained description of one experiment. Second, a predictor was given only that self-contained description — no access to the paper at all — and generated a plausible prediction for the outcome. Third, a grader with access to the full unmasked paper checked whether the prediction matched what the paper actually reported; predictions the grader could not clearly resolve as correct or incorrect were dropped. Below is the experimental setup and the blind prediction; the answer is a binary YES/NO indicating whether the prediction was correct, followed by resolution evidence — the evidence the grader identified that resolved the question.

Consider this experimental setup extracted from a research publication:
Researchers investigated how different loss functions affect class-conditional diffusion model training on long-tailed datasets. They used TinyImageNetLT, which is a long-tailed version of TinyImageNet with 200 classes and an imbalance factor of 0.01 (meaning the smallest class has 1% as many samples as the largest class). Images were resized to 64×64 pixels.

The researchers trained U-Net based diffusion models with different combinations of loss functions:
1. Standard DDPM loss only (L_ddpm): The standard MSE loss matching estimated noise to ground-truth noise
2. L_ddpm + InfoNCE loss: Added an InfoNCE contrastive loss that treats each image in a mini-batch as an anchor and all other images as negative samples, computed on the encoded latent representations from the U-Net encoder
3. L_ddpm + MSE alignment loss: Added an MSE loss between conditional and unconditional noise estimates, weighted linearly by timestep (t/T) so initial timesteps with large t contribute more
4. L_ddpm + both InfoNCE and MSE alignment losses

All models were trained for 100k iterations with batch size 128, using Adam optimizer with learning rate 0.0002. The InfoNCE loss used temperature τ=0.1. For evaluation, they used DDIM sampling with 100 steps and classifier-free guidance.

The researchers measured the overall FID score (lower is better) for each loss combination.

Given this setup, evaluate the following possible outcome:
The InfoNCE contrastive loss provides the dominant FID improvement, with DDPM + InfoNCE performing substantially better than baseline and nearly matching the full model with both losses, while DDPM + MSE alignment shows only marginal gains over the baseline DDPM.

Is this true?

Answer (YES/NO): NO